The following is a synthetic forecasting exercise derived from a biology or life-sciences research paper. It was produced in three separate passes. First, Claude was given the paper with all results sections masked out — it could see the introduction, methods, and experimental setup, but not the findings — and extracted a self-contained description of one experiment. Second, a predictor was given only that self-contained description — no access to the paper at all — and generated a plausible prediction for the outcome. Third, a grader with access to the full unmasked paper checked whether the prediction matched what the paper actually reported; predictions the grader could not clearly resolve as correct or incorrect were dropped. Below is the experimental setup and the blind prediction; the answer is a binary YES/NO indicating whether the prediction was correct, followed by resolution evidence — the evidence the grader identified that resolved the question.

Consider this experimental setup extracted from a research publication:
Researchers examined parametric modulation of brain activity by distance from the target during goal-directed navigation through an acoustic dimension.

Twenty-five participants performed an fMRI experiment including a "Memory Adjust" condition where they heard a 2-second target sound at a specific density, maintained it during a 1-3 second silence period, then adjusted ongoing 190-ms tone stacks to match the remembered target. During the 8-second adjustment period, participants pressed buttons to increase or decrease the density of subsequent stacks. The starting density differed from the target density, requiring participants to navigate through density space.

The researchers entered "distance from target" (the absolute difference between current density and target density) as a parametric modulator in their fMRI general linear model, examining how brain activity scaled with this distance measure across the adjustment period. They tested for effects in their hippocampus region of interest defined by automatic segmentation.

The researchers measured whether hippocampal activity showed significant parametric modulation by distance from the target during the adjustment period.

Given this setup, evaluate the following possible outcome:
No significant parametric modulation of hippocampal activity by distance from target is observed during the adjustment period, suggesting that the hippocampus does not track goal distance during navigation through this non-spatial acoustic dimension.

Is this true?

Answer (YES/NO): YES